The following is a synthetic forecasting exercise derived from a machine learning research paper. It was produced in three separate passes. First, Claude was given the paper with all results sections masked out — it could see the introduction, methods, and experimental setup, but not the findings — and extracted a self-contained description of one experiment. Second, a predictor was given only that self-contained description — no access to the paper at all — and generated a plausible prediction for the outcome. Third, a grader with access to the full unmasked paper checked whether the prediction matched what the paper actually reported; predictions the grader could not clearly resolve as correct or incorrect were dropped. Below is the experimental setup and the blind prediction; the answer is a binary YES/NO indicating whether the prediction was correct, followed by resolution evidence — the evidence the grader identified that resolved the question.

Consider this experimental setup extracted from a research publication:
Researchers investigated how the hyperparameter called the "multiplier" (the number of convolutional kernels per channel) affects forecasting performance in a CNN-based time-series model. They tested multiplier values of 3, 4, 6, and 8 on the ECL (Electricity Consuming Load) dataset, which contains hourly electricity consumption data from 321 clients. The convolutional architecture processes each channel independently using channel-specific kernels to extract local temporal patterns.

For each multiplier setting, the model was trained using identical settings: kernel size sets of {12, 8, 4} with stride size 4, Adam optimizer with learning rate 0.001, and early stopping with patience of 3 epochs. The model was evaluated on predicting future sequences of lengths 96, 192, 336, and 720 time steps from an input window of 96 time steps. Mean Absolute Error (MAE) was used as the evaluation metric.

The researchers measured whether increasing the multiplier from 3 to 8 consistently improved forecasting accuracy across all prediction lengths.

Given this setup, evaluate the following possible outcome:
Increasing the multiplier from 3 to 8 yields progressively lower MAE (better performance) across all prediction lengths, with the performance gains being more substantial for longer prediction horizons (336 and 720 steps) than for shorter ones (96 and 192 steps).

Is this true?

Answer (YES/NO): NO